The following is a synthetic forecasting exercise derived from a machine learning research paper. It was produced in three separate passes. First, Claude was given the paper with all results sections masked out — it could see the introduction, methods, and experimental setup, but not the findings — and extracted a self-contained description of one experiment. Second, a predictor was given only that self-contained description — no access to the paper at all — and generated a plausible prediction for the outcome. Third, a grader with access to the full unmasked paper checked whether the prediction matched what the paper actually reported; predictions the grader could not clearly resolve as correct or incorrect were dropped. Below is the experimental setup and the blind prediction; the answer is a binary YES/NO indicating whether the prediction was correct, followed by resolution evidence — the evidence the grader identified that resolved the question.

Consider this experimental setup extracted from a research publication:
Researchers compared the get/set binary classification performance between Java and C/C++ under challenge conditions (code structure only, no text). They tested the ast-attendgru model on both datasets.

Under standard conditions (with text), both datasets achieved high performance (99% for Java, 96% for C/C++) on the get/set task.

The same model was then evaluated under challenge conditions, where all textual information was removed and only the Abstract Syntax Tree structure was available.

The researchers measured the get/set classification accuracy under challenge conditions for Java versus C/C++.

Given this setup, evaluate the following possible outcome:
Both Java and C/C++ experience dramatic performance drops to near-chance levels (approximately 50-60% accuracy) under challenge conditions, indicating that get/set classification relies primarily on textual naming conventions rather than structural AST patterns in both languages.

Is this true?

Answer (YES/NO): NO